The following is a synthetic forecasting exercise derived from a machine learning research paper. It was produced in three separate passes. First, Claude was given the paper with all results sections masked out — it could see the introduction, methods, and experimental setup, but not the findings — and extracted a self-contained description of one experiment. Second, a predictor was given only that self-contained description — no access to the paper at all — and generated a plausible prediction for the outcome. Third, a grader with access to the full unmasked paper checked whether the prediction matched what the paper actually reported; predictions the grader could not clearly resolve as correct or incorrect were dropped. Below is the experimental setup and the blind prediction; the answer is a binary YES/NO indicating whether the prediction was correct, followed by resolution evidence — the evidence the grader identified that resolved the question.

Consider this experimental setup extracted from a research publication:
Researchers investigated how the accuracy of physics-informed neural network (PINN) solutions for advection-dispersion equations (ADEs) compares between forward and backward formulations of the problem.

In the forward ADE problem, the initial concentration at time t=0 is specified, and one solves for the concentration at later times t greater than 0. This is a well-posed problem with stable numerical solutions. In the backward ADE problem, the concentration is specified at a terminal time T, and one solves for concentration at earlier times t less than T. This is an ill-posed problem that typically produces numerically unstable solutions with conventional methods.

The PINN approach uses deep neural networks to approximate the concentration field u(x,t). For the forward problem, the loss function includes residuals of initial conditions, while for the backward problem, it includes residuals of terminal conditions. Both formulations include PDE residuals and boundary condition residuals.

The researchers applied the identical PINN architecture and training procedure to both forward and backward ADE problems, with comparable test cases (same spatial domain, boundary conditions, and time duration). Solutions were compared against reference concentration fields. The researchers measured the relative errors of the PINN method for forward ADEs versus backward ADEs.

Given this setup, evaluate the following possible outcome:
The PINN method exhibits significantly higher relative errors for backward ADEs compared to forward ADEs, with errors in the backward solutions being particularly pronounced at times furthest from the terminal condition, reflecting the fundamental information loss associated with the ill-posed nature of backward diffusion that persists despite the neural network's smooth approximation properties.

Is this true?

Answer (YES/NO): NO